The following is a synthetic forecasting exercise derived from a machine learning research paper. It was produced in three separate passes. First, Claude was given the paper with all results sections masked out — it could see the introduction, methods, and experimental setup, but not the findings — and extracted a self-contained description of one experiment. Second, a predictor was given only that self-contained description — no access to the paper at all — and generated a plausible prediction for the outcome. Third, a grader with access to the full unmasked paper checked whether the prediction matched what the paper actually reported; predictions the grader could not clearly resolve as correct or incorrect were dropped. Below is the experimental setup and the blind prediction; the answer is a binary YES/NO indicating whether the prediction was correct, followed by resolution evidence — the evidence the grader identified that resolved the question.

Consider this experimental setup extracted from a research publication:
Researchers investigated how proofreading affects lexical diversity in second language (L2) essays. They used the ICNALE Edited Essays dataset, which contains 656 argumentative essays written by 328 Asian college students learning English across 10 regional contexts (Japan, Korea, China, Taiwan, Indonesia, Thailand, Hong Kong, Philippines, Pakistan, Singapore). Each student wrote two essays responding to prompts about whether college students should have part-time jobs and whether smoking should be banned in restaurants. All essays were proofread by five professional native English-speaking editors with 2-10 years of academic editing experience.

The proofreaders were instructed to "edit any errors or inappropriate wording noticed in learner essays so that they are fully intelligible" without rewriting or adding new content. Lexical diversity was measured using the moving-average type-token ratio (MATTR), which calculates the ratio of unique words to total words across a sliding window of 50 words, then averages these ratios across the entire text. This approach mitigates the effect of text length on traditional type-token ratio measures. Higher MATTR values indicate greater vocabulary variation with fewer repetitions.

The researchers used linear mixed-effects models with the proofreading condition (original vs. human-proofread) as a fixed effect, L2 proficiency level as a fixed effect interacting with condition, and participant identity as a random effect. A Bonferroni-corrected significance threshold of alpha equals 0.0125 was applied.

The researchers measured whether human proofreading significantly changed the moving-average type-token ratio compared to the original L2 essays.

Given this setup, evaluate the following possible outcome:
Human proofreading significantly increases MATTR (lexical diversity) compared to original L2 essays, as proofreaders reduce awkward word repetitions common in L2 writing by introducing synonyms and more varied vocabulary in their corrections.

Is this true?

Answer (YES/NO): NO